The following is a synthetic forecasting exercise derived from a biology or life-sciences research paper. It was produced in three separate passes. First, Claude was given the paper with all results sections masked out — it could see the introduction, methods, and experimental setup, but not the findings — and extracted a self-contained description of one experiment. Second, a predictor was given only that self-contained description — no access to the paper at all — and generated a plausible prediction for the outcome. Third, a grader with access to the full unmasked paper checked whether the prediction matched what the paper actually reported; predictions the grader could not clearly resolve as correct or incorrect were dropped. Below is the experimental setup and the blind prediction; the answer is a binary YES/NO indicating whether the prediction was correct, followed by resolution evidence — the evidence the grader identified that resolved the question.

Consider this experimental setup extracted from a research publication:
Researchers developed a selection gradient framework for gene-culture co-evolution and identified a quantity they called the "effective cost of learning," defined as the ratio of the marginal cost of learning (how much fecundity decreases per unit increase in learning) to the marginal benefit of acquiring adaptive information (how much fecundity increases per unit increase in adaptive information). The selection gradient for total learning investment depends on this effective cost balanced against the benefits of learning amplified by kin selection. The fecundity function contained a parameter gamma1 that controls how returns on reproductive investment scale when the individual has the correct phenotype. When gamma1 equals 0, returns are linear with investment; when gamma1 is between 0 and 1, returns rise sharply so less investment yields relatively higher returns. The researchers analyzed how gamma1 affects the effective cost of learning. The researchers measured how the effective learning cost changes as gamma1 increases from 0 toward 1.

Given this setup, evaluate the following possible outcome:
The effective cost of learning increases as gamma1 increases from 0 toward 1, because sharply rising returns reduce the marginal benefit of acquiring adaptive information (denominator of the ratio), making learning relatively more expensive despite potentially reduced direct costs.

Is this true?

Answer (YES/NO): NO